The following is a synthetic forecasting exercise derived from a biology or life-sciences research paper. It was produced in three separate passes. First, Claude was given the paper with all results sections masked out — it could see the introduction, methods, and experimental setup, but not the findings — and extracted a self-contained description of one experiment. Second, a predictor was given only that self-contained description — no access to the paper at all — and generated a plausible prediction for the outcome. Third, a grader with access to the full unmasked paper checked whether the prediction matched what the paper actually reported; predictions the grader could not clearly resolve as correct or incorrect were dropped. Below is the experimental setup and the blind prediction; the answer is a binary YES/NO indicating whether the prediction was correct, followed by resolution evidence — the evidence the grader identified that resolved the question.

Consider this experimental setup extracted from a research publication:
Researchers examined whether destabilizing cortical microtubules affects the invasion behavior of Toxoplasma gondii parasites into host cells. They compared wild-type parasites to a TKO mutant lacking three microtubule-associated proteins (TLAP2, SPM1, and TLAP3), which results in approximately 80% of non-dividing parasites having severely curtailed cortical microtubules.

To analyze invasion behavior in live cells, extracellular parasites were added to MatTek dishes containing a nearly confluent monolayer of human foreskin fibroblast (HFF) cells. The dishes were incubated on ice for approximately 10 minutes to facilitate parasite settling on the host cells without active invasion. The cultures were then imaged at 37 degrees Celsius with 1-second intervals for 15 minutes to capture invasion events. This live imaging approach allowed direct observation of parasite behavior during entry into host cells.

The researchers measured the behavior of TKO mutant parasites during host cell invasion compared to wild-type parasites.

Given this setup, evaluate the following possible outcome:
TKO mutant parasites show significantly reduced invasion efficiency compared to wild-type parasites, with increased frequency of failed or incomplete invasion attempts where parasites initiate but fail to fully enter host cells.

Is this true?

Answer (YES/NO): NO